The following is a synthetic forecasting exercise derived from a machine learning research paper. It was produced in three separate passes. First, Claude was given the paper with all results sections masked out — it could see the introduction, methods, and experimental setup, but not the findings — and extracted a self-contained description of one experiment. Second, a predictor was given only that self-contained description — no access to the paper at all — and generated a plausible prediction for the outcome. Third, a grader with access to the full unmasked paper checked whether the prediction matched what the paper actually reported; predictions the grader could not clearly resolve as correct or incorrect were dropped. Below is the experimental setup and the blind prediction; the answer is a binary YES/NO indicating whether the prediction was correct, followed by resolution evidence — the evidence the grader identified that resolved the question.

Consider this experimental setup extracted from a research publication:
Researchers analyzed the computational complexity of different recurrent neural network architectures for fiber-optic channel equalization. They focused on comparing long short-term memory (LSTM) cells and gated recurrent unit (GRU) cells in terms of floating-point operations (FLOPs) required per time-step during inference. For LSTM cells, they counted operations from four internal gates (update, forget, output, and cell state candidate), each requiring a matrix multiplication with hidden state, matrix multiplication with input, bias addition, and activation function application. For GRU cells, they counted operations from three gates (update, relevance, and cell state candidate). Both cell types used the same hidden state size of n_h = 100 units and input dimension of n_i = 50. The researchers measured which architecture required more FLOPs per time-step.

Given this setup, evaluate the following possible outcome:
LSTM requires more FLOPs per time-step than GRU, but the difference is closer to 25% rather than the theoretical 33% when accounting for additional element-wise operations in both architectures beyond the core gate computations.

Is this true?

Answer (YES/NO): NO